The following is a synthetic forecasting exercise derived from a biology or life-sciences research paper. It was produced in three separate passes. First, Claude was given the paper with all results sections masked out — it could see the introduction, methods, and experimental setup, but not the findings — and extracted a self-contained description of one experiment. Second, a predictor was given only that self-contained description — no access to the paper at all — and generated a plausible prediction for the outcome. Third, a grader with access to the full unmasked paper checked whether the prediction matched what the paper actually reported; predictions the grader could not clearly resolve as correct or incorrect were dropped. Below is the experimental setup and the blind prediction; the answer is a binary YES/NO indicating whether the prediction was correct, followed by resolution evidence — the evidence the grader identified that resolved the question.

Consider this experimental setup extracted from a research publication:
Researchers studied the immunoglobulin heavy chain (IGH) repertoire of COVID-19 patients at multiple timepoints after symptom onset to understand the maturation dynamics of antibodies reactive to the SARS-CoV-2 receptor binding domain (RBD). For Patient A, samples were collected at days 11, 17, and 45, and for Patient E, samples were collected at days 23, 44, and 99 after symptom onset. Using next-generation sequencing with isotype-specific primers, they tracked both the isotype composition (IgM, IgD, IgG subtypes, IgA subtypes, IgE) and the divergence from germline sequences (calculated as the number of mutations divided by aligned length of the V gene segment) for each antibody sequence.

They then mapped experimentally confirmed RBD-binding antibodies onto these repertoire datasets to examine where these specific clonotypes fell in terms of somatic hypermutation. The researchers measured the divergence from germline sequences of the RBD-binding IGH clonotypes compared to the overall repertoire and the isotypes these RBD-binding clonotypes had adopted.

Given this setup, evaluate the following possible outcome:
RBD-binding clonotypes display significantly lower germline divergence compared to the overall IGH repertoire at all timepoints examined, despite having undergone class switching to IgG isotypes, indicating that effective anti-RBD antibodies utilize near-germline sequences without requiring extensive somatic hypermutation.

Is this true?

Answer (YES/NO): YES